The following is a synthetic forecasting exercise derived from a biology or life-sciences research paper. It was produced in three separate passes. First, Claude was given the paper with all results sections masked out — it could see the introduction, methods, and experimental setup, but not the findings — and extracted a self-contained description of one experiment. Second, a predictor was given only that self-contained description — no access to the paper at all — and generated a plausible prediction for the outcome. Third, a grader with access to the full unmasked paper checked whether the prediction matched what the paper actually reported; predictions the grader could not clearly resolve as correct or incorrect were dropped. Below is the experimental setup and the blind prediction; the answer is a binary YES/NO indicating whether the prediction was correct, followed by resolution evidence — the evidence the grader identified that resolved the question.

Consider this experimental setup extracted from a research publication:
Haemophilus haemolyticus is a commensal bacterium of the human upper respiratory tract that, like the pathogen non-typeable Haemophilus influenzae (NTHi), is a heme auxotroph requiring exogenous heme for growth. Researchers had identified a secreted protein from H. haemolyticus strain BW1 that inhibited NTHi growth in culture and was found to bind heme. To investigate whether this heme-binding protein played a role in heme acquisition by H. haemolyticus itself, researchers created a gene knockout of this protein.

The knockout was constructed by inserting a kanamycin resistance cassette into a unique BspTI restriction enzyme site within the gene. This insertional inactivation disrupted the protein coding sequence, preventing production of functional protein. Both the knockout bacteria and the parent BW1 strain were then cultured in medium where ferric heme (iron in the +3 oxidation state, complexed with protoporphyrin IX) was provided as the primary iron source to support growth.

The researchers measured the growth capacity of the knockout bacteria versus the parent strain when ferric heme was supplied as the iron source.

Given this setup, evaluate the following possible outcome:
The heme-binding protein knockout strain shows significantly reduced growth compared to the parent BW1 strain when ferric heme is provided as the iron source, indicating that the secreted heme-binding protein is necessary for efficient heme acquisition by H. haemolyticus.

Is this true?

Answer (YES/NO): YES